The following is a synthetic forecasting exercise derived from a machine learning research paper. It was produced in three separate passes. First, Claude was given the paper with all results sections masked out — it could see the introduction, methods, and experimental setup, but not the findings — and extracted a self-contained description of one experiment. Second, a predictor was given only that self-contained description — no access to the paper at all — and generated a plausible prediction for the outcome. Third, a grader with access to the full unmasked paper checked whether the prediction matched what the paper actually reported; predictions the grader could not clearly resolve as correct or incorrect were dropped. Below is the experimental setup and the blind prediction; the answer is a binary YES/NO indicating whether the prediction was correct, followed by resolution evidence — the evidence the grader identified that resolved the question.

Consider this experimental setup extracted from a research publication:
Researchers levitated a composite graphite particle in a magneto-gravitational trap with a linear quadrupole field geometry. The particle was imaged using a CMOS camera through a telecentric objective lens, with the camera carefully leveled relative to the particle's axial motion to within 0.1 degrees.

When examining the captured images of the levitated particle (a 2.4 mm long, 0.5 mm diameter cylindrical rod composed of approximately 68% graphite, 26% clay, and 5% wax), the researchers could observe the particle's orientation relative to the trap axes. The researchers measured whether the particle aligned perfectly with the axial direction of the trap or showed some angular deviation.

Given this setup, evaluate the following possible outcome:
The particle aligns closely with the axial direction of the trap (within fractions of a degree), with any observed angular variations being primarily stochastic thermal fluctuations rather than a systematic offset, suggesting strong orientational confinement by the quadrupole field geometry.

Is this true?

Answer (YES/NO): NO